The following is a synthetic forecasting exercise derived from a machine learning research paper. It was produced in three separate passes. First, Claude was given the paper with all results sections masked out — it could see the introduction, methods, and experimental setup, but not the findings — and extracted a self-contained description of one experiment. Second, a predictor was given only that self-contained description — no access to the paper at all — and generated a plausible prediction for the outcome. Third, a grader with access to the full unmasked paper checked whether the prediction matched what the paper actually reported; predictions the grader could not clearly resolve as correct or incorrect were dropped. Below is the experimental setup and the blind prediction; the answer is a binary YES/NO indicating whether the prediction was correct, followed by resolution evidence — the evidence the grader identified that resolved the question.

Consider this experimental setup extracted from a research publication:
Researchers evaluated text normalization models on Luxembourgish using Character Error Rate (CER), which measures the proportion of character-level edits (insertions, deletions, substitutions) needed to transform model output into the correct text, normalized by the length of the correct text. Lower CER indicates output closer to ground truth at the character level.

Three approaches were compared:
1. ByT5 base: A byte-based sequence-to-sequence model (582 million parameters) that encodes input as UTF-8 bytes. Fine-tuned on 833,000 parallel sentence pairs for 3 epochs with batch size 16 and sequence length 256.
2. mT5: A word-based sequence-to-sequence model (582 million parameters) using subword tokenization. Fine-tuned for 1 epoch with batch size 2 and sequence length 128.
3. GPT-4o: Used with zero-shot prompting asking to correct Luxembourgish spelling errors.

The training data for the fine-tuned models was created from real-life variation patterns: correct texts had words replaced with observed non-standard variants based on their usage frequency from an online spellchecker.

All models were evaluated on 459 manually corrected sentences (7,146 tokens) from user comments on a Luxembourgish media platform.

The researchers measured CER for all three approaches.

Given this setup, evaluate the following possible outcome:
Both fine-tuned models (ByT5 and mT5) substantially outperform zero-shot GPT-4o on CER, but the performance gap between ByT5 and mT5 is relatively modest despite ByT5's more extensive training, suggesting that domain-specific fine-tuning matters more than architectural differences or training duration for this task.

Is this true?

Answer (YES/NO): NO